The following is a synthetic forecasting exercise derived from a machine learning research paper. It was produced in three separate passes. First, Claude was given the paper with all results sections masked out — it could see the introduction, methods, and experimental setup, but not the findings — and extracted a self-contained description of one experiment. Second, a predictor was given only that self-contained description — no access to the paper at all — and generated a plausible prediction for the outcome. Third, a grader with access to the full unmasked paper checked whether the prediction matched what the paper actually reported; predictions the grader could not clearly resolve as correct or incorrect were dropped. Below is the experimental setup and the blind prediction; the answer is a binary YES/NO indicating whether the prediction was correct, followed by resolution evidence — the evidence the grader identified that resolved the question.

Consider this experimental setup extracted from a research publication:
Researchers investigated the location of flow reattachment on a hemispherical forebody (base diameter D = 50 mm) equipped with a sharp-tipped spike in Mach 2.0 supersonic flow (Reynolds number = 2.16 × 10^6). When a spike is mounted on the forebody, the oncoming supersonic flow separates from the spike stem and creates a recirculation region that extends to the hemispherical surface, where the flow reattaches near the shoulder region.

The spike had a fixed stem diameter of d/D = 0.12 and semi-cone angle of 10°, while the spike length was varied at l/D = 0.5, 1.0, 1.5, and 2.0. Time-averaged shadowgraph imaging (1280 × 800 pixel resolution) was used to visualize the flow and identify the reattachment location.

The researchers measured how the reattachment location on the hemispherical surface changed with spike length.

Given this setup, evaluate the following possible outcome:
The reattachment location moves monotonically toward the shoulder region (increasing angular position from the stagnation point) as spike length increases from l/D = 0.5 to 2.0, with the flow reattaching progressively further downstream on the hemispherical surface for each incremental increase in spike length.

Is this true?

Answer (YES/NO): NO